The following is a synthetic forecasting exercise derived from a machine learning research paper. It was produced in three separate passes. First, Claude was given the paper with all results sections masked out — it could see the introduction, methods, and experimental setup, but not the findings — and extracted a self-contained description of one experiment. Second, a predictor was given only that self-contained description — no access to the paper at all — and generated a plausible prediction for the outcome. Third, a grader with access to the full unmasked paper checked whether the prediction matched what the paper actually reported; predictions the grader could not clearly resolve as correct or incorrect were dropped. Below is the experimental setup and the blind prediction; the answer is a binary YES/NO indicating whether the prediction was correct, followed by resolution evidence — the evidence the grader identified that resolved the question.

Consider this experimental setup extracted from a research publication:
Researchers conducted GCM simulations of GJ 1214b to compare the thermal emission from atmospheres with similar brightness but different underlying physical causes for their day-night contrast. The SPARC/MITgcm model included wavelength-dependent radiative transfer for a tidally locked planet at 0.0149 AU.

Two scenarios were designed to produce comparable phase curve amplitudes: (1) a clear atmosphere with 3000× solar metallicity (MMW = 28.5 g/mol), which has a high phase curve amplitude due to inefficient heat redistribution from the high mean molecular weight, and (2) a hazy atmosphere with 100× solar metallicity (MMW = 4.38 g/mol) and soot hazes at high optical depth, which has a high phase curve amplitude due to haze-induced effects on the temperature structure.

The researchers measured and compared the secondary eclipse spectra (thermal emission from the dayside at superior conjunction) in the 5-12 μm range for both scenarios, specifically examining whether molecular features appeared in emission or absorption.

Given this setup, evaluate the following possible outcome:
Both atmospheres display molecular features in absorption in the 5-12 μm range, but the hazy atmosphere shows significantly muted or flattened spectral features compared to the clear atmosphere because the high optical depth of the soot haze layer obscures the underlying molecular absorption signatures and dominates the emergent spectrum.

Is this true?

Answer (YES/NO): NO